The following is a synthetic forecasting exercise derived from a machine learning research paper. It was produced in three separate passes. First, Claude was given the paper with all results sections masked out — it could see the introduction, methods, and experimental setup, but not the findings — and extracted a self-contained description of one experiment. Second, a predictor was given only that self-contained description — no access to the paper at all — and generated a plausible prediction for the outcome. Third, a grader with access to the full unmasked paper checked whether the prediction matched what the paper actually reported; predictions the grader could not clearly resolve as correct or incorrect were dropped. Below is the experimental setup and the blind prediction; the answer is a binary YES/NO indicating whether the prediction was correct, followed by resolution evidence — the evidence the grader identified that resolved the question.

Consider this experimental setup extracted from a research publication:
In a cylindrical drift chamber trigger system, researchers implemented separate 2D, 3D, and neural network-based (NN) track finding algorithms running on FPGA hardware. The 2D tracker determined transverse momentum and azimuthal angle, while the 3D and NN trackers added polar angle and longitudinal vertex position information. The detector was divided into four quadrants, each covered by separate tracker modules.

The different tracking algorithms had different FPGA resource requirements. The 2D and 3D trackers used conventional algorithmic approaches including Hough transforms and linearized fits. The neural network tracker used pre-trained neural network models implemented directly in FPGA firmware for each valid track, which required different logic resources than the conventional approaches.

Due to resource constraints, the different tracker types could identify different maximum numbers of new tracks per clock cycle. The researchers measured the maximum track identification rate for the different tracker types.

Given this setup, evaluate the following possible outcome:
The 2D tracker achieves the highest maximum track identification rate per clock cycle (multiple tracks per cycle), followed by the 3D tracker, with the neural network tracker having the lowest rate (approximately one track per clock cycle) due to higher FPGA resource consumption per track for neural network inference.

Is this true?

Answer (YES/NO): NO